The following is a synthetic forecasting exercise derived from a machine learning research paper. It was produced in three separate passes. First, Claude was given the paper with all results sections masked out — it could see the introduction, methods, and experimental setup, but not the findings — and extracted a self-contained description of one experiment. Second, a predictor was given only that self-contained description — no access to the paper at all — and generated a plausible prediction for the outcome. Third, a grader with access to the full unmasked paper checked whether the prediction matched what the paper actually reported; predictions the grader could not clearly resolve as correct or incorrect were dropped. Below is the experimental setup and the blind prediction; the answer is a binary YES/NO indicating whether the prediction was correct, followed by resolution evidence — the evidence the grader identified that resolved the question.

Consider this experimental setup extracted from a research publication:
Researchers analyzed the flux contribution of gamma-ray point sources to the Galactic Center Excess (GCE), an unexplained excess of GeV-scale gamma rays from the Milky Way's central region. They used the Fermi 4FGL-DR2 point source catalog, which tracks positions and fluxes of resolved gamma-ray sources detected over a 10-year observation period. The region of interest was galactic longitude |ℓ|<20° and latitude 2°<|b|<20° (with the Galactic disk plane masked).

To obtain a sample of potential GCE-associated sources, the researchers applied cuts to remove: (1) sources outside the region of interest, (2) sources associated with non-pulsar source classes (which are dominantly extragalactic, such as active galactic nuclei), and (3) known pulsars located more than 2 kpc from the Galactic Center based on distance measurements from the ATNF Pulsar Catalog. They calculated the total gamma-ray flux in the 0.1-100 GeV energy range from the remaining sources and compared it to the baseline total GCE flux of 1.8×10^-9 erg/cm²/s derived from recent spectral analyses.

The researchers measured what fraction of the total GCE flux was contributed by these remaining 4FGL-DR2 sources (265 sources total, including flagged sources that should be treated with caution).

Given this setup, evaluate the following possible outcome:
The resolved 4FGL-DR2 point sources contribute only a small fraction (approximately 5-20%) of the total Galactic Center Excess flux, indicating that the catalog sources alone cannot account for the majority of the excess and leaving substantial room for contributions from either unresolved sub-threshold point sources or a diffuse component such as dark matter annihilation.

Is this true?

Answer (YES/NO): NO